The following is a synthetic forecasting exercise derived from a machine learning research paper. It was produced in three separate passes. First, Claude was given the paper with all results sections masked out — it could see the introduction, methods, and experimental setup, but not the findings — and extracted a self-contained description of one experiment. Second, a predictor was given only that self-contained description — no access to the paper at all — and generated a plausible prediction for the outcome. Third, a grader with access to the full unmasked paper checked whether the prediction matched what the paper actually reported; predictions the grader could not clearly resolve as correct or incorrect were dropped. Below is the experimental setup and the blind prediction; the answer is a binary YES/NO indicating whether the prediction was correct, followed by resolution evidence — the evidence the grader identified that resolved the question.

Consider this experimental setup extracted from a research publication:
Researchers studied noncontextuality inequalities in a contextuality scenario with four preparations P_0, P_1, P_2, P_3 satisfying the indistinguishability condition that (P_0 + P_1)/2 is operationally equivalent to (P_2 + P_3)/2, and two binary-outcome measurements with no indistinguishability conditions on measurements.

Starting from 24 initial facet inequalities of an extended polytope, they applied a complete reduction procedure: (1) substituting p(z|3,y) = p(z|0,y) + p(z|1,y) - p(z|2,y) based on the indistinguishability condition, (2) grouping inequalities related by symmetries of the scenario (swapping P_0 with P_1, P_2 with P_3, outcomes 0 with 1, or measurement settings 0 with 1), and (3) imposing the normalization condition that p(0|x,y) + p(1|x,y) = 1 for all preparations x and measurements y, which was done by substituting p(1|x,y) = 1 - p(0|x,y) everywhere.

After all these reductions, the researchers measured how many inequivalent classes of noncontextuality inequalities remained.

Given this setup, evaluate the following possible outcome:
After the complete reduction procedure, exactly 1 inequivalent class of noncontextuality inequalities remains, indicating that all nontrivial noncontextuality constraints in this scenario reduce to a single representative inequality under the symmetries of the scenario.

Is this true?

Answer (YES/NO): NO